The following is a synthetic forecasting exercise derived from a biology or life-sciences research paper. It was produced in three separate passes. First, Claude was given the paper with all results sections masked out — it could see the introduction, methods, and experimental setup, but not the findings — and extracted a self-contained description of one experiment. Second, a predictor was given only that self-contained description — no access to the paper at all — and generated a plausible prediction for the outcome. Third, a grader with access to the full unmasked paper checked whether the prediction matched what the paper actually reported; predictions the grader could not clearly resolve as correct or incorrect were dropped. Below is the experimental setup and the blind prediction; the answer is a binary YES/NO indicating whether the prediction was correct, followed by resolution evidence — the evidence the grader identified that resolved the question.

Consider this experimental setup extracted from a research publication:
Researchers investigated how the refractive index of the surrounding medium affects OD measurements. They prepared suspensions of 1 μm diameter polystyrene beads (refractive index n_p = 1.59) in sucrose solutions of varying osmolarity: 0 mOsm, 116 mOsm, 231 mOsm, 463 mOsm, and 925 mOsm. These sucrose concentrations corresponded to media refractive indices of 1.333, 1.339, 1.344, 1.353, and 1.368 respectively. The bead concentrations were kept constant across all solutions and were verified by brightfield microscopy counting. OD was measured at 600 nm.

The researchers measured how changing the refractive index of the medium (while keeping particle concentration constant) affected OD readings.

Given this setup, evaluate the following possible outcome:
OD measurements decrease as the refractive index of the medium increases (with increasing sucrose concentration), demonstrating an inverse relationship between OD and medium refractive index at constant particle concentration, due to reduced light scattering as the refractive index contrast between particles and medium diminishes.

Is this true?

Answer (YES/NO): YES